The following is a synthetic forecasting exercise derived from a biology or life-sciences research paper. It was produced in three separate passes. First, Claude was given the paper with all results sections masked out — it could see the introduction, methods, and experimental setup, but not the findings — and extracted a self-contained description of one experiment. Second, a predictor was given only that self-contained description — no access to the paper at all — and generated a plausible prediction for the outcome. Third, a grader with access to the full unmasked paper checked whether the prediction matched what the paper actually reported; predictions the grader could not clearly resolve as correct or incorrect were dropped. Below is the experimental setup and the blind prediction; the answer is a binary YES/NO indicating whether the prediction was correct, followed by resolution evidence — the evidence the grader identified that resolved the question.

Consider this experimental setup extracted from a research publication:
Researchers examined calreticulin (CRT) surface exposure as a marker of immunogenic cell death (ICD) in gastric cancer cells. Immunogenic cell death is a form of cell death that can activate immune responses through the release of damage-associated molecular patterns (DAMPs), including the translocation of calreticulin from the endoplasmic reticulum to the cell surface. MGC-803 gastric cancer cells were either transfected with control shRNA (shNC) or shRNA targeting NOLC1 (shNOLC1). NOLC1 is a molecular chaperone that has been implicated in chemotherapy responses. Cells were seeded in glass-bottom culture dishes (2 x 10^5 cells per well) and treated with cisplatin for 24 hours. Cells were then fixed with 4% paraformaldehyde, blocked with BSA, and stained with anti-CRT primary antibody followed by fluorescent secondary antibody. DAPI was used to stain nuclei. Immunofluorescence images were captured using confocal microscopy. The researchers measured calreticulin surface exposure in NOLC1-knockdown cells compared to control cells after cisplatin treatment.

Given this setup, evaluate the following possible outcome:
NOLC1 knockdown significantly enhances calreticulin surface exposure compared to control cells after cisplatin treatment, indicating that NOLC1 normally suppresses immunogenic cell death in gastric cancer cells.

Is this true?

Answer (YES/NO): YES